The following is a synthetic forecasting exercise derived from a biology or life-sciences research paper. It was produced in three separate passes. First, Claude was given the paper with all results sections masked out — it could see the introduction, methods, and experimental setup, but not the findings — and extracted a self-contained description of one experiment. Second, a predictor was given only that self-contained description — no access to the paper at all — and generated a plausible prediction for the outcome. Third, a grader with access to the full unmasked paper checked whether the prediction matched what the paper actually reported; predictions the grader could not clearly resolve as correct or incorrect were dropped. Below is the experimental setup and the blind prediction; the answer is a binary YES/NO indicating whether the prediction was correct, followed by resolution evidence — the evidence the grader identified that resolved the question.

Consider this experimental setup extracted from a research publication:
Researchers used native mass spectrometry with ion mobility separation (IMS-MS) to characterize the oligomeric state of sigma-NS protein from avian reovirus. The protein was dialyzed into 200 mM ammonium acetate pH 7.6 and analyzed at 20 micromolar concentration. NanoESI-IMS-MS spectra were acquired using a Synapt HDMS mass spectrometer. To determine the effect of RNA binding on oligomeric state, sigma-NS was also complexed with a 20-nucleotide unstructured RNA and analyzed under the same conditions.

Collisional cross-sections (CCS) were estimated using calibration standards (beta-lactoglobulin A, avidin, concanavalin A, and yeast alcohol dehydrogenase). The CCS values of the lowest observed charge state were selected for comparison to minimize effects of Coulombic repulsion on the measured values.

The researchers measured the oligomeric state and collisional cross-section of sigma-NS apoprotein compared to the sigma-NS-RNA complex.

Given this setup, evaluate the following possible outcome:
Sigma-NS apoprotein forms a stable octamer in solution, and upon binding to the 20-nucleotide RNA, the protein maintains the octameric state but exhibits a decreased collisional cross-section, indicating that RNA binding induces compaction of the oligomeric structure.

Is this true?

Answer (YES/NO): NO